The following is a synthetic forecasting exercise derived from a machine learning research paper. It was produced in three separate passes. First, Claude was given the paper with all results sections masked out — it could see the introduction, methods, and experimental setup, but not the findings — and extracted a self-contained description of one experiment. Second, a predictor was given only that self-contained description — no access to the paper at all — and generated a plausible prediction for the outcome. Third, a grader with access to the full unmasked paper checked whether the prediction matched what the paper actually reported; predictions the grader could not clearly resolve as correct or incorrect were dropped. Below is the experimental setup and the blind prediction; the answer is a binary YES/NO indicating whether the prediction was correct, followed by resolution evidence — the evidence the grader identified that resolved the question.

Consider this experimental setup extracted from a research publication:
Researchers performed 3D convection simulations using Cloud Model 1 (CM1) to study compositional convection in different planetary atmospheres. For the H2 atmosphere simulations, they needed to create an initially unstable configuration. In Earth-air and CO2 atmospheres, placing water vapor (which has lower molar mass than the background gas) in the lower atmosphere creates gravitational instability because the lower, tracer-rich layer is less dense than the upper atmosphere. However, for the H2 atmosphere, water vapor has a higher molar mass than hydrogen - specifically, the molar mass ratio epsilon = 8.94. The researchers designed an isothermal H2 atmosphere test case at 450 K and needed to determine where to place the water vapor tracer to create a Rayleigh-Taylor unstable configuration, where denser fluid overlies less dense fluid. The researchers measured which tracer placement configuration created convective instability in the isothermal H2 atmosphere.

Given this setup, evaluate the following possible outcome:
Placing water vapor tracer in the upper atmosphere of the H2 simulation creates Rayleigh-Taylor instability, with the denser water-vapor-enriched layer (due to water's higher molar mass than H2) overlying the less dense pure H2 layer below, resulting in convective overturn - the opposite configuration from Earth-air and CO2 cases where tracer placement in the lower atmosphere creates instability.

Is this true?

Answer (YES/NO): YES